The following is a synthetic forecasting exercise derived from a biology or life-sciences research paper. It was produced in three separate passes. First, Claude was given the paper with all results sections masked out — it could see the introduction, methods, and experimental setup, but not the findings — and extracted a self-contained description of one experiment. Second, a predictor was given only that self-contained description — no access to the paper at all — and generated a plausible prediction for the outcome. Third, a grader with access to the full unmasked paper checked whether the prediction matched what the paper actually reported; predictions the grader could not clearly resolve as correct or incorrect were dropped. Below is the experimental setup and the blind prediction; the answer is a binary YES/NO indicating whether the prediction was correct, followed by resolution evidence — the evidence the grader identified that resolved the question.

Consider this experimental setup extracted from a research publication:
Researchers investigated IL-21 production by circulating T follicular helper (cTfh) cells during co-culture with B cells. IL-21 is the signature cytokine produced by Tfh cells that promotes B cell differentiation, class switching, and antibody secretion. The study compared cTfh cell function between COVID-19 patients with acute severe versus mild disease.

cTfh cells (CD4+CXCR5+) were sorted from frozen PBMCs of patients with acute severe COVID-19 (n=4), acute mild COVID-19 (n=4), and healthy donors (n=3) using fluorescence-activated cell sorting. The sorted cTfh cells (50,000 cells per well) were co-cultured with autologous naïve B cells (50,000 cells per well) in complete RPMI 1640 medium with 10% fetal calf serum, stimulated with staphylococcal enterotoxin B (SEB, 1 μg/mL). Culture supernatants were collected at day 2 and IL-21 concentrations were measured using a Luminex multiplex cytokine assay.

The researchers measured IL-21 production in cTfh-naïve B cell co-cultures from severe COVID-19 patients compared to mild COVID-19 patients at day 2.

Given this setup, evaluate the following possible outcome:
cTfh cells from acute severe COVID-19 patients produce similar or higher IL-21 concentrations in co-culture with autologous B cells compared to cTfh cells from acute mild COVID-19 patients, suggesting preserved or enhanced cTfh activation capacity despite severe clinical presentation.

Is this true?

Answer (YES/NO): YES